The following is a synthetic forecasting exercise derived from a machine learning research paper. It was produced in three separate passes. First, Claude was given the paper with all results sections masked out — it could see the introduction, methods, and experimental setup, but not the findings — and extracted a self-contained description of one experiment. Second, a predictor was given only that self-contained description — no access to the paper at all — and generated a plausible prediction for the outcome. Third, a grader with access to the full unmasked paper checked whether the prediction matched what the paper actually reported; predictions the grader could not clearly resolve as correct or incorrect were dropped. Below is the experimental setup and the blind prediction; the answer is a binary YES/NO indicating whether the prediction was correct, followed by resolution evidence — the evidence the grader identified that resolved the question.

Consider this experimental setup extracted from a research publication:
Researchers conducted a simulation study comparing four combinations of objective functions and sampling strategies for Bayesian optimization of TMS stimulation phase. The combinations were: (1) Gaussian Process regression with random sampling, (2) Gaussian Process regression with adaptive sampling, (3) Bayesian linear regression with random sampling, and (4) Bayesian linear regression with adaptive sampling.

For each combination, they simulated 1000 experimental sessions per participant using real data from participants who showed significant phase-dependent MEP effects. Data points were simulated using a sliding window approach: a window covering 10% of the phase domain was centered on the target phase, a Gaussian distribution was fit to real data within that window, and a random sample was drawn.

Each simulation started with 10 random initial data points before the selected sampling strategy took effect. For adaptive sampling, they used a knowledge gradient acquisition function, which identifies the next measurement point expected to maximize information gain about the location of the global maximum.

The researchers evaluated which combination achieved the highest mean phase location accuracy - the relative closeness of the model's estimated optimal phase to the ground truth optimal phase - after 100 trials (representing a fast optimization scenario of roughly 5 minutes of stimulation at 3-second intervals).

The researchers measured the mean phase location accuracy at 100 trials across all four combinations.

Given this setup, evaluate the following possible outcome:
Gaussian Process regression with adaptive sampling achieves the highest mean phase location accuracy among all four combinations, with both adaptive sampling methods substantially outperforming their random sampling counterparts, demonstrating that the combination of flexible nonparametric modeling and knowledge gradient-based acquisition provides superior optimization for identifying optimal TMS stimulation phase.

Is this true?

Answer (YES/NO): NO